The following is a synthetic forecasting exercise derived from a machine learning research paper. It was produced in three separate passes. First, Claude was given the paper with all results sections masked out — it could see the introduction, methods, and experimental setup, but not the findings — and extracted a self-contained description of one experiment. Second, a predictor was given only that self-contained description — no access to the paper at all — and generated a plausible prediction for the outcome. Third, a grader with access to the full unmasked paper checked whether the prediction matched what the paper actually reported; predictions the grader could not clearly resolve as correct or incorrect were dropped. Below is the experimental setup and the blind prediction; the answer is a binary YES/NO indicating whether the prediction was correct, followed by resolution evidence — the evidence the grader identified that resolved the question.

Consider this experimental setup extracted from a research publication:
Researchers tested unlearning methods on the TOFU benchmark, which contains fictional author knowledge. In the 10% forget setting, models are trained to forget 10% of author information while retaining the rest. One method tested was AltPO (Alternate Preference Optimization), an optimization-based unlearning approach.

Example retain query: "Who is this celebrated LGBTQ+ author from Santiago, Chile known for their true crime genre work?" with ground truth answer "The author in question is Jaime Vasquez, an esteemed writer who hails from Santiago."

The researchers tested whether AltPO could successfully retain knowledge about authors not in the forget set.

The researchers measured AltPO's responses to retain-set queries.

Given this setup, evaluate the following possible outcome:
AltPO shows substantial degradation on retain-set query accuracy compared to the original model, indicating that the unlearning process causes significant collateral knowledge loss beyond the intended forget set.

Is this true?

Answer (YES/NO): YES